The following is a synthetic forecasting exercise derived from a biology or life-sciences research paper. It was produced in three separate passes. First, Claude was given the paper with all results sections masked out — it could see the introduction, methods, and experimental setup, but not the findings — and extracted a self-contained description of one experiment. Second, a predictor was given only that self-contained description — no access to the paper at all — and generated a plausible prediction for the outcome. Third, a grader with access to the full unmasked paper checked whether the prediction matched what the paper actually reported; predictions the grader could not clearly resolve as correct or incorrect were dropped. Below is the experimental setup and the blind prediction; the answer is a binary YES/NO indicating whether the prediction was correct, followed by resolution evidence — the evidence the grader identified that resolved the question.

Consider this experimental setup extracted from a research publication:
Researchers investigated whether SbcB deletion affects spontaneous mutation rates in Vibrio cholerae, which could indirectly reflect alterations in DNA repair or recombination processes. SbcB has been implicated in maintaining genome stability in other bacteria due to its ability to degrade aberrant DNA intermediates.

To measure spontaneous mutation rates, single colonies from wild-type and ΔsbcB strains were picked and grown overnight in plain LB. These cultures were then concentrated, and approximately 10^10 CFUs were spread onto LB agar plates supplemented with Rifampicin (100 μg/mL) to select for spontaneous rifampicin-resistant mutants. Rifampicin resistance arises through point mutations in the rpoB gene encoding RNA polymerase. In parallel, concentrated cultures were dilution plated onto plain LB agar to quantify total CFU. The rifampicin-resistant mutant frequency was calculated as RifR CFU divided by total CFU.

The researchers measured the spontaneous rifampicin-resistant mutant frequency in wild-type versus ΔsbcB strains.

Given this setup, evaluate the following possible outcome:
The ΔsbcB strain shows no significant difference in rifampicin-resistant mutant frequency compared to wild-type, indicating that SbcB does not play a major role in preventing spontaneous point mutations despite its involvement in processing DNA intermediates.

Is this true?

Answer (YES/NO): YES